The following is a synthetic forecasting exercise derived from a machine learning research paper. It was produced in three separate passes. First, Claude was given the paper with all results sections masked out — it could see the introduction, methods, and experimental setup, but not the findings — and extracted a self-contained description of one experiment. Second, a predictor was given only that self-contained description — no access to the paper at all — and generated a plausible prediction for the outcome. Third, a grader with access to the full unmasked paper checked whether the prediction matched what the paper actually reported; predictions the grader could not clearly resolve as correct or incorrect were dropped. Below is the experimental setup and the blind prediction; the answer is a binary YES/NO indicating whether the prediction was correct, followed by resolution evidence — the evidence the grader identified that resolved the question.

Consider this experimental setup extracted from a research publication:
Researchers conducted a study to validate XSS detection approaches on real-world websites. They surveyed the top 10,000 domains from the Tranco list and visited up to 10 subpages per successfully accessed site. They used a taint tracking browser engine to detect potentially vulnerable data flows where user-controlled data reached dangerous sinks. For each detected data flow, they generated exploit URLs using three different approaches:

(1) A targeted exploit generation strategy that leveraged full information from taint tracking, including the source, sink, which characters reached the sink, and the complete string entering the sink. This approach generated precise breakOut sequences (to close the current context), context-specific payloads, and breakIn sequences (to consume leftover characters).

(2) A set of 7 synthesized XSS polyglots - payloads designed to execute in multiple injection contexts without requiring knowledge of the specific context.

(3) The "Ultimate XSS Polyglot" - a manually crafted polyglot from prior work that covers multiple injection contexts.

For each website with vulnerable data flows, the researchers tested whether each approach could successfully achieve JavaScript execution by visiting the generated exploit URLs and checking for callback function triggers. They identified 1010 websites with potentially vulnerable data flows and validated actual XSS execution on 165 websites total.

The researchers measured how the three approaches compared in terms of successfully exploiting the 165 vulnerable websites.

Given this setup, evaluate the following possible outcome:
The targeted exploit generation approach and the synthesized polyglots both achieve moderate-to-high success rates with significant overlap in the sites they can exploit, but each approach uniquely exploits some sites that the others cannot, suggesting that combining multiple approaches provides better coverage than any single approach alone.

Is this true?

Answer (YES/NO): YES